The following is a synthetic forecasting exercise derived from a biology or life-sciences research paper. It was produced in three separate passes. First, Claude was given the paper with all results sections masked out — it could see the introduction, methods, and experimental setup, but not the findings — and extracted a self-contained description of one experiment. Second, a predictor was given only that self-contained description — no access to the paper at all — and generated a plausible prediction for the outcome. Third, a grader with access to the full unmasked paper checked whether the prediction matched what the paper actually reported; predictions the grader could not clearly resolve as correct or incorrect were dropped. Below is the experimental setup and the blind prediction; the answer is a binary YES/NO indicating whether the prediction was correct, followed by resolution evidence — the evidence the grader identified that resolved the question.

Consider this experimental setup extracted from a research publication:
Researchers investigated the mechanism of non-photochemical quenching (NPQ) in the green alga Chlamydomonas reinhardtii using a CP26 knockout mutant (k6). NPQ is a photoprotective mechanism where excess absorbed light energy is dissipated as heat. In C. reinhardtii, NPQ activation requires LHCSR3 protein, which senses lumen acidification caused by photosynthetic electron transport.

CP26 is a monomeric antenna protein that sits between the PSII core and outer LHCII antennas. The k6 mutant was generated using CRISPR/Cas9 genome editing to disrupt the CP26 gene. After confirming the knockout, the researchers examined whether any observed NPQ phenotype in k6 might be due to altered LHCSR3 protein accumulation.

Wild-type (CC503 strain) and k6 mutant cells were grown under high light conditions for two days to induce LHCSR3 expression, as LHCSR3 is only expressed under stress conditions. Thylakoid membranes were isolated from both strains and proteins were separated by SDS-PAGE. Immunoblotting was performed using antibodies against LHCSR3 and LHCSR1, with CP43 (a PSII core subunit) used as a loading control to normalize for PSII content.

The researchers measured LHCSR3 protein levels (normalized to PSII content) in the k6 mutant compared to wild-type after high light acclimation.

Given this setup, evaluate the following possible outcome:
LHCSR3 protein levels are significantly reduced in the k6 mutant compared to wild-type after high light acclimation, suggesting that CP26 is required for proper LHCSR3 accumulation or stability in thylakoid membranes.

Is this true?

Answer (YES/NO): NO